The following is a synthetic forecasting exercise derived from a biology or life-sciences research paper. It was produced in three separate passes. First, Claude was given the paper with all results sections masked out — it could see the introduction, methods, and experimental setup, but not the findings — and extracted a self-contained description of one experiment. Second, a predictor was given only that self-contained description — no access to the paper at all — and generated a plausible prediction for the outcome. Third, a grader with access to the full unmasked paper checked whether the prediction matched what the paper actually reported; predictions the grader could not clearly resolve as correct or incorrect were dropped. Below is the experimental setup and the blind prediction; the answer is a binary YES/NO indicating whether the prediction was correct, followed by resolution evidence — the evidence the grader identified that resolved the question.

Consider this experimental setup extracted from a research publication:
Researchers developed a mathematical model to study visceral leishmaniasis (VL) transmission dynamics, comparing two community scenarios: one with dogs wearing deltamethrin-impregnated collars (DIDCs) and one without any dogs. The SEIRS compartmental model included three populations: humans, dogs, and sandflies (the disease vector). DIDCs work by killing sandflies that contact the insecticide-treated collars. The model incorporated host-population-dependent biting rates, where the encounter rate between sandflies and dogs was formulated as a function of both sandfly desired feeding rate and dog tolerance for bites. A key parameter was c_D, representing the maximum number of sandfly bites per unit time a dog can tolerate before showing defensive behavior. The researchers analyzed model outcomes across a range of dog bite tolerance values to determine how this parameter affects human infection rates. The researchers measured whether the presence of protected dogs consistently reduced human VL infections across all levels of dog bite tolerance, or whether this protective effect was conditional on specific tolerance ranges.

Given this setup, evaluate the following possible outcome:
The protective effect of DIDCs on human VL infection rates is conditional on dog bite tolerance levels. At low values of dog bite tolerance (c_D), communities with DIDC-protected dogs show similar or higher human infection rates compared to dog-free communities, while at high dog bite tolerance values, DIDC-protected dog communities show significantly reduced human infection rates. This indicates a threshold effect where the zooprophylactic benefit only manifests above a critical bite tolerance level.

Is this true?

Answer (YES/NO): NO